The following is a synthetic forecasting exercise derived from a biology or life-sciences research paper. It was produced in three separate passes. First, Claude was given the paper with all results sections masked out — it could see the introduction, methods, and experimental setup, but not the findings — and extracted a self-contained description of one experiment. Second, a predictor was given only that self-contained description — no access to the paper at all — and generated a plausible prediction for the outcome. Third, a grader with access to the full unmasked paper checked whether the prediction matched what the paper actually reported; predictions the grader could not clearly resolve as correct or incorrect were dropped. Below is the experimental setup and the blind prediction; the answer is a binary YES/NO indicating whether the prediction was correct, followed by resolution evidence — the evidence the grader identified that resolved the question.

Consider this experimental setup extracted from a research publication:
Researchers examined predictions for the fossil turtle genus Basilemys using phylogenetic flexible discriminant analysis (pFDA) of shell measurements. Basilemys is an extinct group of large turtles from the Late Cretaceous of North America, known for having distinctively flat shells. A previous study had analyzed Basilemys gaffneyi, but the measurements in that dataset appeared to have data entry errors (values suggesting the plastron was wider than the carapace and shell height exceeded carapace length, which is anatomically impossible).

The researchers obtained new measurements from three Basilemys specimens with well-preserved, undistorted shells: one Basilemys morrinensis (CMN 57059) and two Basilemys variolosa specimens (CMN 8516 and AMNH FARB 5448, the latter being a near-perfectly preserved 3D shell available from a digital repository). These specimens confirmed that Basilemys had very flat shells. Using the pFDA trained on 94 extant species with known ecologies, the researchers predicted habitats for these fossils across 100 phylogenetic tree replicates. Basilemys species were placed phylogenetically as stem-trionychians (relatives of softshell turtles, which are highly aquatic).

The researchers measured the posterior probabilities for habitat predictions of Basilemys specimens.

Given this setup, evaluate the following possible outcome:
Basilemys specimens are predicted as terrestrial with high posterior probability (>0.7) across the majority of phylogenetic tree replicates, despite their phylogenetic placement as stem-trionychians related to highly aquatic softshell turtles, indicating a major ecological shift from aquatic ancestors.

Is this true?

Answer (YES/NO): NO